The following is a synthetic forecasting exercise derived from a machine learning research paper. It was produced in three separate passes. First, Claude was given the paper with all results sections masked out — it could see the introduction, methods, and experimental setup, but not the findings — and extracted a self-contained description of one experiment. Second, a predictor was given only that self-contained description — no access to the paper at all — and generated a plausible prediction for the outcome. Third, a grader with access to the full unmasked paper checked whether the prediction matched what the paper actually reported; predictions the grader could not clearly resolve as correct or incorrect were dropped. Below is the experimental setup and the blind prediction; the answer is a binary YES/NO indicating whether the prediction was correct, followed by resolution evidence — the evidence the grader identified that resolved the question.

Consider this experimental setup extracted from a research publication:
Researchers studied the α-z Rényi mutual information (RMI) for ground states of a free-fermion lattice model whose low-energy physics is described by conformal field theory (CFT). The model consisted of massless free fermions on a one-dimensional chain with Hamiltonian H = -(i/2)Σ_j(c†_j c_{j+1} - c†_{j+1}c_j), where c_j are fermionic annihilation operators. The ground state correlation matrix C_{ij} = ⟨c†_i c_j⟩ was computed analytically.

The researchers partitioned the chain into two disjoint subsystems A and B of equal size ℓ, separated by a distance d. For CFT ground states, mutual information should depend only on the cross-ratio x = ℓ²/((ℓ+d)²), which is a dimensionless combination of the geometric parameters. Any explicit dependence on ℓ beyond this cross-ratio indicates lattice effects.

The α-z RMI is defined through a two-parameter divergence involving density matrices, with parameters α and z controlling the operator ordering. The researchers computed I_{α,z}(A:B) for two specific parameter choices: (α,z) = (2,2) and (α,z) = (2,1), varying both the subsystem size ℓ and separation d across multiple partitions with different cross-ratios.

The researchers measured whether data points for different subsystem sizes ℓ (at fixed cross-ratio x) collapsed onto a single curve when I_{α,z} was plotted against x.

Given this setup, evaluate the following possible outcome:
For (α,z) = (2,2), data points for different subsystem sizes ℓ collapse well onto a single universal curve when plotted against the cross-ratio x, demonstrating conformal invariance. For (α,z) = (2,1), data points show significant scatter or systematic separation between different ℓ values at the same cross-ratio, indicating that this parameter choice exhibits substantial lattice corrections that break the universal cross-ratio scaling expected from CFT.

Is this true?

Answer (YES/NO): YES